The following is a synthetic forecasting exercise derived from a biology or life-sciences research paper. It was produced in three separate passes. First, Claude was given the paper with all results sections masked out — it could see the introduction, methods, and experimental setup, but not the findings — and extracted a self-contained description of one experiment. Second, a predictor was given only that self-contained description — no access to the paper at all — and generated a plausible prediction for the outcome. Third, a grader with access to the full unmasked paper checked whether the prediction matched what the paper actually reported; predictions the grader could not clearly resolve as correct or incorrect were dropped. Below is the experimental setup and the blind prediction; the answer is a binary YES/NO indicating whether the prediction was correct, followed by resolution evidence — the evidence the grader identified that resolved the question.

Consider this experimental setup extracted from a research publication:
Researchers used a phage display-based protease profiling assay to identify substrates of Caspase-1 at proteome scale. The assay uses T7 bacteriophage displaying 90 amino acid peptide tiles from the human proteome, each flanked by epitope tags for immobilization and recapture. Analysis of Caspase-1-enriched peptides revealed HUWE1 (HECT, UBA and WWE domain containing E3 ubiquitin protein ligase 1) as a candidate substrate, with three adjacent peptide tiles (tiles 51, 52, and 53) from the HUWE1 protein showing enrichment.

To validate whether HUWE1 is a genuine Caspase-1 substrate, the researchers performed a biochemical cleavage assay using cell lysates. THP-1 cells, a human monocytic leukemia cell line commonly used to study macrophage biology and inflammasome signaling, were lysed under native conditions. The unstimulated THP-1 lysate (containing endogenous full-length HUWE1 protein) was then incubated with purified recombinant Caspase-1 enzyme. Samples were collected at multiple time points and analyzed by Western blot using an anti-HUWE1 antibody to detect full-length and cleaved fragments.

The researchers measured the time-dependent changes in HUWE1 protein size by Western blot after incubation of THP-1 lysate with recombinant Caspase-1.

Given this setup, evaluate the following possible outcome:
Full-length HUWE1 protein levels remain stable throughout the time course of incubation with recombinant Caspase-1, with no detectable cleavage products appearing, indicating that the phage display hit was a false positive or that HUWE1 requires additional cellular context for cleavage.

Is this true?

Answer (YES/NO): NO